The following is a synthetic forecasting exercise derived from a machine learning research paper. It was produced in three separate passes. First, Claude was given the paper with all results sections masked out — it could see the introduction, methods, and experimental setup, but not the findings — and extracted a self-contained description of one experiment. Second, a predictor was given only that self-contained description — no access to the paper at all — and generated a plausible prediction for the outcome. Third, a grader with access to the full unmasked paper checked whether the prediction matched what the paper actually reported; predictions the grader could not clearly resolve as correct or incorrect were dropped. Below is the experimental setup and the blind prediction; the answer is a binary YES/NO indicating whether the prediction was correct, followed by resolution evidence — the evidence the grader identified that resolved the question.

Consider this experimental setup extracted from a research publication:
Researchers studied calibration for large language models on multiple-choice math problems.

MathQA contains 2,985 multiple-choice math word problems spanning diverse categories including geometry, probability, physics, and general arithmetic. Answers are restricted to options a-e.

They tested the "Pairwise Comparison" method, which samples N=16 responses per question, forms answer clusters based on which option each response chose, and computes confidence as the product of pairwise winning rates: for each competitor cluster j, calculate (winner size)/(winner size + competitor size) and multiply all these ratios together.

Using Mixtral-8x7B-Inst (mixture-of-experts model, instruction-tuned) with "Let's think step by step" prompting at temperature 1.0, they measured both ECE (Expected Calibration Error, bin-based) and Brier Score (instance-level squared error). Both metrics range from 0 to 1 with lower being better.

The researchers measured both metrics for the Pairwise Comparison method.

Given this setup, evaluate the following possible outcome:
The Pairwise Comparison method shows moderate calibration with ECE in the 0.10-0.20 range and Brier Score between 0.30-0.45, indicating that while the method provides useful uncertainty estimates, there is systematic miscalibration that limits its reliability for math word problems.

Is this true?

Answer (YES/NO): NO